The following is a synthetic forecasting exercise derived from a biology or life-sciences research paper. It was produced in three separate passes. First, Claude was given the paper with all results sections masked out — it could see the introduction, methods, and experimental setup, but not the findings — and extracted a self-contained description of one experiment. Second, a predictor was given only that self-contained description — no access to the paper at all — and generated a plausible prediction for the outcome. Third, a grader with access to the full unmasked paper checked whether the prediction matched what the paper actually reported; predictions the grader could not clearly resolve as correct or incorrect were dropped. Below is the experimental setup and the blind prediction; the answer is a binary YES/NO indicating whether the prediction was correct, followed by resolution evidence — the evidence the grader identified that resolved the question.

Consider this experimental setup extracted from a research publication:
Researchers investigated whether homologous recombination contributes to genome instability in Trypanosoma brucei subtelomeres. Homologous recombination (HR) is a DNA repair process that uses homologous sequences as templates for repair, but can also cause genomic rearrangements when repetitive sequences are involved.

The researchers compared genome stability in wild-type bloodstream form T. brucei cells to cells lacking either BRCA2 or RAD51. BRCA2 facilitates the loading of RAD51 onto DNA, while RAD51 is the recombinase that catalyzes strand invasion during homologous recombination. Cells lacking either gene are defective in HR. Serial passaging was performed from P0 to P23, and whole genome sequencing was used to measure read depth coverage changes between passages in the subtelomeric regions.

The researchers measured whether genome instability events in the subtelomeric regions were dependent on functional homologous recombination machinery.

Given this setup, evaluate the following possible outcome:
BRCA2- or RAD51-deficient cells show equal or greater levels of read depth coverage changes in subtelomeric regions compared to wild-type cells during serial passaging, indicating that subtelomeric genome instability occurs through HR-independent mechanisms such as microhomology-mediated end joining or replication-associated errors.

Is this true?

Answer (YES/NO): NO